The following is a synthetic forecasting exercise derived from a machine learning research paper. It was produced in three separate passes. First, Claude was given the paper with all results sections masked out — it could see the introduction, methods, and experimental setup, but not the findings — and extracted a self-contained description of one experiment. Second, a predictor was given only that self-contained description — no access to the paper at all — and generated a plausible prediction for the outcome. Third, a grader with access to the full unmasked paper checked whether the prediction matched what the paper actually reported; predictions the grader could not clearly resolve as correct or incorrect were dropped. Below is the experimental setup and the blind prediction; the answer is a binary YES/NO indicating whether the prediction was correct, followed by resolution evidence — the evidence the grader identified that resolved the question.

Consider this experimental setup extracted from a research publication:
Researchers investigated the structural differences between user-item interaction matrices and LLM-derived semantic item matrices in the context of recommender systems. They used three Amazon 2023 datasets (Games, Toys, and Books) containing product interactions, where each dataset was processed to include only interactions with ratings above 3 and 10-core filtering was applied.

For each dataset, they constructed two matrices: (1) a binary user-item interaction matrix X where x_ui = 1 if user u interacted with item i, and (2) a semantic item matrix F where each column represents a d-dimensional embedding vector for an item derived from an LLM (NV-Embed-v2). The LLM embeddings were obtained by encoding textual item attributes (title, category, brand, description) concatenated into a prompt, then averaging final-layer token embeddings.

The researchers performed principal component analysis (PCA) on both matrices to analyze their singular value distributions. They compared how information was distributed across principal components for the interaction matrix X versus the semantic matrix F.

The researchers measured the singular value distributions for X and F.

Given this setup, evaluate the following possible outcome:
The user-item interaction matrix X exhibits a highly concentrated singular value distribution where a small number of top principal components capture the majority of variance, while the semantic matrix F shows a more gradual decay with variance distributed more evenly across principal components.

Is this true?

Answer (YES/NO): NO